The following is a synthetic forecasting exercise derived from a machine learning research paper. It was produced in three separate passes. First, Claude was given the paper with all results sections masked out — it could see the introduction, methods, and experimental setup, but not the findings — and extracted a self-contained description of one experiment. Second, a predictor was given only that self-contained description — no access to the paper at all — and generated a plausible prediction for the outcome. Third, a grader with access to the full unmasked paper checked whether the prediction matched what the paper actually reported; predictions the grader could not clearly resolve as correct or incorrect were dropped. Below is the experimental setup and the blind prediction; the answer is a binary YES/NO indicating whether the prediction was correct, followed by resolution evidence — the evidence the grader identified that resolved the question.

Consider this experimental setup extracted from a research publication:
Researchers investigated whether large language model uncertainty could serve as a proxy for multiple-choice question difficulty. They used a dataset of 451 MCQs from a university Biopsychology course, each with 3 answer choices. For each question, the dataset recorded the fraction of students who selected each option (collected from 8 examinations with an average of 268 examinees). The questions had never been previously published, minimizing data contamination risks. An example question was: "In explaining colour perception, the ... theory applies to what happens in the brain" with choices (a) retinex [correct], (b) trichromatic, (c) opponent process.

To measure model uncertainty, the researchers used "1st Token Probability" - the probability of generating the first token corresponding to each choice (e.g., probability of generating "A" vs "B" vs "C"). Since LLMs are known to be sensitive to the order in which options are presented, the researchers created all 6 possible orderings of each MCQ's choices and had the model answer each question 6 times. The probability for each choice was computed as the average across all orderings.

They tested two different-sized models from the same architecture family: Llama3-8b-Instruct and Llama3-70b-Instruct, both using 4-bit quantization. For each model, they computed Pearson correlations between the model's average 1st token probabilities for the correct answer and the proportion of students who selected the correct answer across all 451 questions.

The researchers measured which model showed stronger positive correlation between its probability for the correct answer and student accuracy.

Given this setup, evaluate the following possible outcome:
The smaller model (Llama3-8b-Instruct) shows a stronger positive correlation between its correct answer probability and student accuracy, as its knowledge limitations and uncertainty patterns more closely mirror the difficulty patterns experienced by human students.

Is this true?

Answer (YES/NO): YES